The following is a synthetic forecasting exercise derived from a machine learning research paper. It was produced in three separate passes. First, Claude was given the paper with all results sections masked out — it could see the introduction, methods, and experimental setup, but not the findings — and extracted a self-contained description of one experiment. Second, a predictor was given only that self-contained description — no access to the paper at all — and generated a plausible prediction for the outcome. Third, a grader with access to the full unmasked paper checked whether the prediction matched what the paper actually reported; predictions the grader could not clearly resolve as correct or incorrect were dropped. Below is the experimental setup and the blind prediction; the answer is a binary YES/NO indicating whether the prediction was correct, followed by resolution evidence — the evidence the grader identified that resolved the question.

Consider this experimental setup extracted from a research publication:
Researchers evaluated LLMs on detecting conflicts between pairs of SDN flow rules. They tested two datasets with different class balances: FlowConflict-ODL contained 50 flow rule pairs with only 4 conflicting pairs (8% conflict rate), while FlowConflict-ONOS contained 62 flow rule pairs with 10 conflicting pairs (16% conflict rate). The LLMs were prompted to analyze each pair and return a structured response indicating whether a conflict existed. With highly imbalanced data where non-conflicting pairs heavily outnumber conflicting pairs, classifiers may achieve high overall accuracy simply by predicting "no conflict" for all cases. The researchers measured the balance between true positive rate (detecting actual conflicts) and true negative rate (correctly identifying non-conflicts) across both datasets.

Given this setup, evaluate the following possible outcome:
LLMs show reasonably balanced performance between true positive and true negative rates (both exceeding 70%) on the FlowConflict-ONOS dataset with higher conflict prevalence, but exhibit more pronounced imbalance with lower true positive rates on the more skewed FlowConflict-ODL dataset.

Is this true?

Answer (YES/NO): NO